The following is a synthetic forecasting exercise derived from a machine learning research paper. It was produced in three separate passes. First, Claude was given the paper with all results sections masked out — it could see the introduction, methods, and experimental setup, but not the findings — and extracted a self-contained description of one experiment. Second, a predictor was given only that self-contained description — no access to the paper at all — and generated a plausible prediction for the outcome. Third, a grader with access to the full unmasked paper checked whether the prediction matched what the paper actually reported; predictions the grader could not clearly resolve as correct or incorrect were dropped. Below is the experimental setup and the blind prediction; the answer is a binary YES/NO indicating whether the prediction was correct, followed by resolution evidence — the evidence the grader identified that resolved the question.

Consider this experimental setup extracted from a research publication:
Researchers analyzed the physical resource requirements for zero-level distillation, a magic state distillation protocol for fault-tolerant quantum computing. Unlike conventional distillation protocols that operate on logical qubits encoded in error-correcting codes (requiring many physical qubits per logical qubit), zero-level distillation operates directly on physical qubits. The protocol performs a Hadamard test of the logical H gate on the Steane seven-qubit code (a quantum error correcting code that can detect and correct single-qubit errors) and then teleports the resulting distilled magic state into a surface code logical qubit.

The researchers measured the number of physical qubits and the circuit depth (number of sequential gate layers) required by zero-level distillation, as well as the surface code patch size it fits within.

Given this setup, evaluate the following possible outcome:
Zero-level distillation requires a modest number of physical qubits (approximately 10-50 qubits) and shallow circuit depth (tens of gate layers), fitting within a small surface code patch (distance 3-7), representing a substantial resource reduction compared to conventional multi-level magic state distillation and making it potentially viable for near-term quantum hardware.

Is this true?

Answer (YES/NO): YES